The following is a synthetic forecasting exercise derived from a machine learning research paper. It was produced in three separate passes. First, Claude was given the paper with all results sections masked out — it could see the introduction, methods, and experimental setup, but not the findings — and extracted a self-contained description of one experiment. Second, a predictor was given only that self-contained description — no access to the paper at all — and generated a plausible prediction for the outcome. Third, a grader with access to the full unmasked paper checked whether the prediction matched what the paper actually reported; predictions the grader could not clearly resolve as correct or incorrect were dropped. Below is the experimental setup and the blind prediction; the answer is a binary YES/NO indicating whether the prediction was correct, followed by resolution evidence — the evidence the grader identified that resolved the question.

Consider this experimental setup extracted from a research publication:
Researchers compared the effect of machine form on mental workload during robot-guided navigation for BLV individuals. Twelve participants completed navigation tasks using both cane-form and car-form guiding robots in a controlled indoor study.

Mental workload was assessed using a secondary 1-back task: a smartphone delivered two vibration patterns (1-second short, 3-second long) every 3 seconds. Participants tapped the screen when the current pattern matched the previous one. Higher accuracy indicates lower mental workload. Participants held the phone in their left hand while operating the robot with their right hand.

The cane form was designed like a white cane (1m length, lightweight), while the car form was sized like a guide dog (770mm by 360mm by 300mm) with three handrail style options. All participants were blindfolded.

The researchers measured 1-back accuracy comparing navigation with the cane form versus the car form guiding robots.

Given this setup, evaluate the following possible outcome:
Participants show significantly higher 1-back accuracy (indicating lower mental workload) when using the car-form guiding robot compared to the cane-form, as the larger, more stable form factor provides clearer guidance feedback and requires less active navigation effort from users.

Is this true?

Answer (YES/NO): NO